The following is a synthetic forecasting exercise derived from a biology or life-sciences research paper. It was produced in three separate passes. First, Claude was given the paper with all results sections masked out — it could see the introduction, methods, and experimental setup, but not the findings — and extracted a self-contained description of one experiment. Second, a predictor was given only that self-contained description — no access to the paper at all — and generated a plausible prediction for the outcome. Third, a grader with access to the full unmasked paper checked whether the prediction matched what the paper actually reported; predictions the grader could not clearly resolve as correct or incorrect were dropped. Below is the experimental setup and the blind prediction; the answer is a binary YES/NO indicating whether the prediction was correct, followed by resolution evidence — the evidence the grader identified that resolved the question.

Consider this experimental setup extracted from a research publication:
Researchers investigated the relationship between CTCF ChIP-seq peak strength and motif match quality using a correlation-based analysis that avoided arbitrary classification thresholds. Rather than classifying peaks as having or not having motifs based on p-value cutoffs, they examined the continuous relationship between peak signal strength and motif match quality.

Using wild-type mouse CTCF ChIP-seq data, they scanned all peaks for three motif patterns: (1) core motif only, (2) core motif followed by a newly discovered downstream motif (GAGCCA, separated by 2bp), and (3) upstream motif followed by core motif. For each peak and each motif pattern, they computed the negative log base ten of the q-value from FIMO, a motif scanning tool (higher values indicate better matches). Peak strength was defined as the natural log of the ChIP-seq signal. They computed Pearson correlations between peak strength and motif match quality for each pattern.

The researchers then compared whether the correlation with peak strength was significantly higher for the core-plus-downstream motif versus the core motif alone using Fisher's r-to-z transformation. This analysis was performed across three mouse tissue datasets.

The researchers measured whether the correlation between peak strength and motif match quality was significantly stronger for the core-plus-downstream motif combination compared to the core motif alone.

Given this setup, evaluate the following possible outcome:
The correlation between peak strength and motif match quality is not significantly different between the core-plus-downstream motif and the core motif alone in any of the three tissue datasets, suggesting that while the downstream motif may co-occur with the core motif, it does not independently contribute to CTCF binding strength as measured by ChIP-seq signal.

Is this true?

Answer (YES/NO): NO